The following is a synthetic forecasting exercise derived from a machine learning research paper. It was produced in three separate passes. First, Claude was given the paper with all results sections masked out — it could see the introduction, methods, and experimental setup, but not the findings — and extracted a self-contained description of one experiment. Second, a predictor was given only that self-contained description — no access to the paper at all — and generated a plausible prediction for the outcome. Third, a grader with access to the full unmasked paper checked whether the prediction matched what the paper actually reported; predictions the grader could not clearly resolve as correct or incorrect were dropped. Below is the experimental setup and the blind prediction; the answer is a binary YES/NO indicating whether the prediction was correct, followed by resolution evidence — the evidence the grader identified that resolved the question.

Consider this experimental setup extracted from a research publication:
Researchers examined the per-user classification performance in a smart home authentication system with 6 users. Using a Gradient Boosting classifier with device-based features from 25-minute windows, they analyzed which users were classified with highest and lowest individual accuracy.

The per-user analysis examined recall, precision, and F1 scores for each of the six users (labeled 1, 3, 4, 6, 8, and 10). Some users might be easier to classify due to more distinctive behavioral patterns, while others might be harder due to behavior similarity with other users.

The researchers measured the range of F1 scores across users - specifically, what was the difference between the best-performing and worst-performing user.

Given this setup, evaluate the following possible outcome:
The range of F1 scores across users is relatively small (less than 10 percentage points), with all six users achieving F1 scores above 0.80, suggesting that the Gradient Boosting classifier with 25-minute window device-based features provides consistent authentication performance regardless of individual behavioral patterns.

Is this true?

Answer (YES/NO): NO